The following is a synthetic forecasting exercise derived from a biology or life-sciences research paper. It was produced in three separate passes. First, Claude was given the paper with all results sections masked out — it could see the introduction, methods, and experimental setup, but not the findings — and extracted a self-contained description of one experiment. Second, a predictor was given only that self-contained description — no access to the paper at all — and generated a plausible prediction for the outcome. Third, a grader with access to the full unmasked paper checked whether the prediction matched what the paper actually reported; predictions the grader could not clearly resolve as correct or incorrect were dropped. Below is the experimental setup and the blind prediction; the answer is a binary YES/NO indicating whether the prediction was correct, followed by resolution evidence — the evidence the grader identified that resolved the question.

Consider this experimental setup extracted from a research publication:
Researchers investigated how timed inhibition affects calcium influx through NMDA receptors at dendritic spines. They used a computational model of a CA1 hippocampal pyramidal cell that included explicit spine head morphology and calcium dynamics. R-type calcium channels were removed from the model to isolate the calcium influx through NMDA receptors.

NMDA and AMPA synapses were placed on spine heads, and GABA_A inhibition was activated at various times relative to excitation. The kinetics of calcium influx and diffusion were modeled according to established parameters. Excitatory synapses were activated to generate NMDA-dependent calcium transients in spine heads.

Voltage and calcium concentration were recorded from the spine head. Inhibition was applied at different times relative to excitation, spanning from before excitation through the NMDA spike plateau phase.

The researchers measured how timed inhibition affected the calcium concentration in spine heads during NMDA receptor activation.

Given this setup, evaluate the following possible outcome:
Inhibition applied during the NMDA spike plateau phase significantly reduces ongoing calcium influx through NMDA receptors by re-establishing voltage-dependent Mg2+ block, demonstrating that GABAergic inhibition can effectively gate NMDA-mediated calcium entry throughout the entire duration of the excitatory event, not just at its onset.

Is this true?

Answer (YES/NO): YES